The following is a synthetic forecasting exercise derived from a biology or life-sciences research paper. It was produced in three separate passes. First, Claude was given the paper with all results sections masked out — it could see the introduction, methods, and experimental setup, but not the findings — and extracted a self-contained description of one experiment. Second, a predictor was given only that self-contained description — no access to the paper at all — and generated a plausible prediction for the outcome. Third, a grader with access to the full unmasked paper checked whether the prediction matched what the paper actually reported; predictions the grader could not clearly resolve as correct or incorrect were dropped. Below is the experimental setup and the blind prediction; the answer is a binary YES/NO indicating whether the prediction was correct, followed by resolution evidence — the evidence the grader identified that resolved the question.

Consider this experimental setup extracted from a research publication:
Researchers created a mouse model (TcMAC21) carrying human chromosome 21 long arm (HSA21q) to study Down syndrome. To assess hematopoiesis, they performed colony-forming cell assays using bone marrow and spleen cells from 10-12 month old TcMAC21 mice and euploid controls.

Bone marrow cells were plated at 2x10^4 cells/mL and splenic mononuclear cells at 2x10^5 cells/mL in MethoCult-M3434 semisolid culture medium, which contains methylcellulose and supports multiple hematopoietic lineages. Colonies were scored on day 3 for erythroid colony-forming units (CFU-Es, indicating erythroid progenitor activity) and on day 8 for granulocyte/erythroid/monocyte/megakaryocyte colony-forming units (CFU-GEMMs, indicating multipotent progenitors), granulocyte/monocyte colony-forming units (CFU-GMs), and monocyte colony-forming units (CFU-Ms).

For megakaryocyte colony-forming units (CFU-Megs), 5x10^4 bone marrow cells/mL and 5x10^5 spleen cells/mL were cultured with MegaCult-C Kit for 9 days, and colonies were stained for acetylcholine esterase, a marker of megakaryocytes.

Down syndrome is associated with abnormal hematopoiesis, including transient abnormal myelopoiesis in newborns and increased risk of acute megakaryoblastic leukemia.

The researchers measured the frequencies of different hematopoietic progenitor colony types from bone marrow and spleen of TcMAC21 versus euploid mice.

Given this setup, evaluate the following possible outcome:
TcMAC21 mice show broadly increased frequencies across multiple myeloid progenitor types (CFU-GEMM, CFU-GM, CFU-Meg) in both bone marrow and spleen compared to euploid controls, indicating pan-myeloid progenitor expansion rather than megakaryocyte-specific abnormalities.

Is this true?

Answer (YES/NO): NO